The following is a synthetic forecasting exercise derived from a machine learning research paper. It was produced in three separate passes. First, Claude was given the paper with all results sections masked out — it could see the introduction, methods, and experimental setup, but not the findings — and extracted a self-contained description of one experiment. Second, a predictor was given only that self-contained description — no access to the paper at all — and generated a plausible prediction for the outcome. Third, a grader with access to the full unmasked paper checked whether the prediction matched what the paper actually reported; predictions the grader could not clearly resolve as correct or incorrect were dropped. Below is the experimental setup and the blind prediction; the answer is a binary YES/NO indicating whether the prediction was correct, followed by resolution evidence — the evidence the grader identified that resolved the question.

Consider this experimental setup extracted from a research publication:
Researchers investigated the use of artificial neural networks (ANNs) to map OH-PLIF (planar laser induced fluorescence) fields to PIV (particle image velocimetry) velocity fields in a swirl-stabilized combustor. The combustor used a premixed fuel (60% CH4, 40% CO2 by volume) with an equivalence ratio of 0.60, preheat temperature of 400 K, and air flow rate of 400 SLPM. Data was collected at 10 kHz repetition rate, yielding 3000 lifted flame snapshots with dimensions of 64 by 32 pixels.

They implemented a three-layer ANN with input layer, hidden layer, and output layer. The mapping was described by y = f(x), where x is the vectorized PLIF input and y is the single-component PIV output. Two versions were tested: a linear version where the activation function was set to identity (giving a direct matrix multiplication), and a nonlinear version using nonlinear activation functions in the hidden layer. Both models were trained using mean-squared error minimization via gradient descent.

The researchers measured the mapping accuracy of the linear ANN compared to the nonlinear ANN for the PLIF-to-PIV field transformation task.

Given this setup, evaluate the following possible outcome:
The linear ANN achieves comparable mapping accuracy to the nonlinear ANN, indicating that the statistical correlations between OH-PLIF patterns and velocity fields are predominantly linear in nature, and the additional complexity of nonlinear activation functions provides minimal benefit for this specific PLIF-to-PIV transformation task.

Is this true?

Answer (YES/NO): YES